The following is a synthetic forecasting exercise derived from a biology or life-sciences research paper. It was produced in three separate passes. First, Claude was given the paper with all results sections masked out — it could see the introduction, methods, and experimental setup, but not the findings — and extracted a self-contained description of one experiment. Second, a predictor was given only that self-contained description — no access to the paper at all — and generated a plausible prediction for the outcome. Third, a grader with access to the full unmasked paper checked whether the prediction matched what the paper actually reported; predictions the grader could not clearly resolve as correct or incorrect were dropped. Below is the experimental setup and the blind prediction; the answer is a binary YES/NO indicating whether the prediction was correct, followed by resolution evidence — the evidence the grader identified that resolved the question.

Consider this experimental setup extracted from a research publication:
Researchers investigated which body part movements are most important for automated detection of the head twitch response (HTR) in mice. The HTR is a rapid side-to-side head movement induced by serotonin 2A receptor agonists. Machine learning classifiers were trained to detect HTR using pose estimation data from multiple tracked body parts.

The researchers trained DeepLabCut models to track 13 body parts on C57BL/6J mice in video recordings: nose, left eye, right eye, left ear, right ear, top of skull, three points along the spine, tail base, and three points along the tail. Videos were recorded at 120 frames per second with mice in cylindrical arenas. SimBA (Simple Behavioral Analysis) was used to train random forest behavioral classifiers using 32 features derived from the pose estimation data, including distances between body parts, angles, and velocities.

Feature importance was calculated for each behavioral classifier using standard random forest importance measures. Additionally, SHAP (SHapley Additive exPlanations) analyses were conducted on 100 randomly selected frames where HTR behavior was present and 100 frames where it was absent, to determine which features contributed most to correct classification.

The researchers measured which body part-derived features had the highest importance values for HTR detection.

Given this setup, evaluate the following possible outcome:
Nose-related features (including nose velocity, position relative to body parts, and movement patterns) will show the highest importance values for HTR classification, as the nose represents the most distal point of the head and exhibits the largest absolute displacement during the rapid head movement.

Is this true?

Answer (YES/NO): NO